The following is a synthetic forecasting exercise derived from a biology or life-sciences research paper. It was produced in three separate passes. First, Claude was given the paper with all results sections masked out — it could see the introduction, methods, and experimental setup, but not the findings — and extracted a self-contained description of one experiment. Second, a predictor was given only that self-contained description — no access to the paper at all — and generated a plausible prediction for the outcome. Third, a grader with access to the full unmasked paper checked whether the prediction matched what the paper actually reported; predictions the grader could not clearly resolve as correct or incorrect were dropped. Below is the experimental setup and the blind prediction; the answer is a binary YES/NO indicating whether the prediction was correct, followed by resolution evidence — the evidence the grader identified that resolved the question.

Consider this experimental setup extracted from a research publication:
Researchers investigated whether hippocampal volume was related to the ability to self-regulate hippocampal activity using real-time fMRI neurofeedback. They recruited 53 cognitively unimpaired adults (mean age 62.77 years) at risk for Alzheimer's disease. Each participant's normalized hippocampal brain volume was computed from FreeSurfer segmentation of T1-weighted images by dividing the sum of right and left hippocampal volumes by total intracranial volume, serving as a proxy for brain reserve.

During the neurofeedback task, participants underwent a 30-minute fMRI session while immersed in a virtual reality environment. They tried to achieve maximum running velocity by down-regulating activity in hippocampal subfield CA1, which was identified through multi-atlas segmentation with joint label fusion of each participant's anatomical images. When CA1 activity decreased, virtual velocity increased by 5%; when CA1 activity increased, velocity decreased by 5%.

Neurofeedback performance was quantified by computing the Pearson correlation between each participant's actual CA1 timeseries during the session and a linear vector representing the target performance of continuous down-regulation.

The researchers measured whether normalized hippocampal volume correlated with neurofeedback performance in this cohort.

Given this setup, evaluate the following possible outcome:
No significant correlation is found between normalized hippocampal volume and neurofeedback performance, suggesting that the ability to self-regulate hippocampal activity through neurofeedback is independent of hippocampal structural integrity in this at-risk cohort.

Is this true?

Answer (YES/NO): YES